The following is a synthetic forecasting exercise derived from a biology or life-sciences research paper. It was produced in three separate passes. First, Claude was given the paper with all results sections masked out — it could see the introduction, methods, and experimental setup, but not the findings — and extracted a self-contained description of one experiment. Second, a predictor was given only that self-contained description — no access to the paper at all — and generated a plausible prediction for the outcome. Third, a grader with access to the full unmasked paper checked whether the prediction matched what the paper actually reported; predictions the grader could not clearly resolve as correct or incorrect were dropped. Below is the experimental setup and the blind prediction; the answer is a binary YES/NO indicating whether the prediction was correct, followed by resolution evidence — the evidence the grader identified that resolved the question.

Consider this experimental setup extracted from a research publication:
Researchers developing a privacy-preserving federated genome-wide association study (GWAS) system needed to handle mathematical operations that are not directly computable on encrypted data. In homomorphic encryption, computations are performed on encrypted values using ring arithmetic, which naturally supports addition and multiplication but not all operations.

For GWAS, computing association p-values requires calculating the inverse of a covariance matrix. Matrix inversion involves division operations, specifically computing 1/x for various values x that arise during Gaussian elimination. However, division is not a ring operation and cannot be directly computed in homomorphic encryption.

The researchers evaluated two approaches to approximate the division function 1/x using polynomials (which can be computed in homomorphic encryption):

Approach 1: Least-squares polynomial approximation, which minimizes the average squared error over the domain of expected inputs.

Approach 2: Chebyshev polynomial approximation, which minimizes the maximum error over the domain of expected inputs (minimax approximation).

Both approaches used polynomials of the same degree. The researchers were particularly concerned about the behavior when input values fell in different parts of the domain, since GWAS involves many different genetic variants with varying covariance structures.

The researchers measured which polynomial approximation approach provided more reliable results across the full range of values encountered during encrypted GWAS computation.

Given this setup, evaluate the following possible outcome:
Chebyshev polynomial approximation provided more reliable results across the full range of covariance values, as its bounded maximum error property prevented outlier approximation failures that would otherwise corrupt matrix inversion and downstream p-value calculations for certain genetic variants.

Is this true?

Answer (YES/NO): YES